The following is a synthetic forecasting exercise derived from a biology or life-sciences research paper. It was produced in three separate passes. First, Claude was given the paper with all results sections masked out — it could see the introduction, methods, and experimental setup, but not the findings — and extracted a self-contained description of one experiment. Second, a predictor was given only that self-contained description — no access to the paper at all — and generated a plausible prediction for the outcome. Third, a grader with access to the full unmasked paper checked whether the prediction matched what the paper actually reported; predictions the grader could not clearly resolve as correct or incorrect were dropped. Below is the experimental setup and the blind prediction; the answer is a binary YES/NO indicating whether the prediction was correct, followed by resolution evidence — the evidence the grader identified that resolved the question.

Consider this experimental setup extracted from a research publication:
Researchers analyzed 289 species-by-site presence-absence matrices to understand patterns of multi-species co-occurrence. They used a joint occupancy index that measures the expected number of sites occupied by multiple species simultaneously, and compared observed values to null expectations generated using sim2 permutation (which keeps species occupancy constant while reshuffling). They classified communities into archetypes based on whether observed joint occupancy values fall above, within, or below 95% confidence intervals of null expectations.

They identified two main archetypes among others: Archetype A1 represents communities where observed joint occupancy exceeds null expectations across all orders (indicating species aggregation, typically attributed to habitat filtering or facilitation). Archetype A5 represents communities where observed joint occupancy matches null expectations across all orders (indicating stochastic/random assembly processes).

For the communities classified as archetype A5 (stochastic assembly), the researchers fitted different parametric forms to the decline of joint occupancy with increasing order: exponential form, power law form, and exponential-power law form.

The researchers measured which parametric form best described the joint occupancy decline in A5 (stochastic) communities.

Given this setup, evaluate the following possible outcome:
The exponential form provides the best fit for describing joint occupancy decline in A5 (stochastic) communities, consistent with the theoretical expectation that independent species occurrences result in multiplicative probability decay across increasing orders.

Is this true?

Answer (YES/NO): NO